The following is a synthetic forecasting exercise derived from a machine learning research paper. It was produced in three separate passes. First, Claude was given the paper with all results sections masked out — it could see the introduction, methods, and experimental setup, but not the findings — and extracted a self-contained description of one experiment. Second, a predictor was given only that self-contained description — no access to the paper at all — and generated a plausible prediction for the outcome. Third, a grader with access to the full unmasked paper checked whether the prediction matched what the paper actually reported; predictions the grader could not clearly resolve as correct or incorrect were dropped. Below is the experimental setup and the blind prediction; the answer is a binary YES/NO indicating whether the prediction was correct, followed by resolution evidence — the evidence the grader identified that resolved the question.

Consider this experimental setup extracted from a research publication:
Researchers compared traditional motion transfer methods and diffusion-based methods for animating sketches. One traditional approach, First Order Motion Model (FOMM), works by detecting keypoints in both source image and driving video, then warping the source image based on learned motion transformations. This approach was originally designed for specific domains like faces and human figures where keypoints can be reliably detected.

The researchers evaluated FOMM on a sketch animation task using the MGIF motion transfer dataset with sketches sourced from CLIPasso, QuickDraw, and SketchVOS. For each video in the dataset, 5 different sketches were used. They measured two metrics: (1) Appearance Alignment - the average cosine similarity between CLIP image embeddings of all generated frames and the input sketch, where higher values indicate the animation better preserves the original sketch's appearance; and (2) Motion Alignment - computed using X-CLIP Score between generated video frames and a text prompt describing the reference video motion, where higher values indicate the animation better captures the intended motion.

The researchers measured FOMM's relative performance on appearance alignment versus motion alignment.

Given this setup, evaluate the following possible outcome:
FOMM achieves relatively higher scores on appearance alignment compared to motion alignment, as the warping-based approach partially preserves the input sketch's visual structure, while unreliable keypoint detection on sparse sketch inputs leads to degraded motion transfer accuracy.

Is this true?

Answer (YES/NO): YES